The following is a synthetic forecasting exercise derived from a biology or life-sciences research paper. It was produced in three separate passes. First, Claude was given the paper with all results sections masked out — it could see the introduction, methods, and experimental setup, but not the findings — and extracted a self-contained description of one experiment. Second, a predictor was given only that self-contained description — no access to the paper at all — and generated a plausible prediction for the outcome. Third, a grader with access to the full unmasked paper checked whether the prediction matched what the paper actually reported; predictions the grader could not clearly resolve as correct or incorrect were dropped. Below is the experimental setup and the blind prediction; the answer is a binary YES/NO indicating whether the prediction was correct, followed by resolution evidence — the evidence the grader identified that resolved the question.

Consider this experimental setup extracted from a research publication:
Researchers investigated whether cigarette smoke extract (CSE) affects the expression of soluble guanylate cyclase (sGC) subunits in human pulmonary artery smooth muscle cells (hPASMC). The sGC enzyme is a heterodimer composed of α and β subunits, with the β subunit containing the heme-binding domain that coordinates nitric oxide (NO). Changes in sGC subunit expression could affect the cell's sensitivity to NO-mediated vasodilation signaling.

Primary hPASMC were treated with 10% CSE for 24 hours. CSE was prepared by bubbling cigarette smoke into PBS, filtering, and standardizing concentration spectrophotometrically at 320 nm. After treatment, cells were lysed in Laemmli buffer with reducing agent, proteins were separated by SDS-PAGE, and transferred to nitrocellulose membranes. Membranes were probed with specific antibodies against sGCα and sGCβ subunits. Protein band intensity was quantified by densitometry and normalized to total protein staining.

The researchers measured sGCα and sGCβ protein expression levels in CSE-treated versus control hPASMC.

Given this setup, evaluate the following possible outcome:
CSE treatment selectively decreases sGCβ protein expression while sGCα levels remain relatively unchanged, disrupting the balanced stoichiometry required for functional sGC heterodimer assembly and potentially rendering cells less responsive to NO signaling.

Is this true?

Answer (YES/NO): NO